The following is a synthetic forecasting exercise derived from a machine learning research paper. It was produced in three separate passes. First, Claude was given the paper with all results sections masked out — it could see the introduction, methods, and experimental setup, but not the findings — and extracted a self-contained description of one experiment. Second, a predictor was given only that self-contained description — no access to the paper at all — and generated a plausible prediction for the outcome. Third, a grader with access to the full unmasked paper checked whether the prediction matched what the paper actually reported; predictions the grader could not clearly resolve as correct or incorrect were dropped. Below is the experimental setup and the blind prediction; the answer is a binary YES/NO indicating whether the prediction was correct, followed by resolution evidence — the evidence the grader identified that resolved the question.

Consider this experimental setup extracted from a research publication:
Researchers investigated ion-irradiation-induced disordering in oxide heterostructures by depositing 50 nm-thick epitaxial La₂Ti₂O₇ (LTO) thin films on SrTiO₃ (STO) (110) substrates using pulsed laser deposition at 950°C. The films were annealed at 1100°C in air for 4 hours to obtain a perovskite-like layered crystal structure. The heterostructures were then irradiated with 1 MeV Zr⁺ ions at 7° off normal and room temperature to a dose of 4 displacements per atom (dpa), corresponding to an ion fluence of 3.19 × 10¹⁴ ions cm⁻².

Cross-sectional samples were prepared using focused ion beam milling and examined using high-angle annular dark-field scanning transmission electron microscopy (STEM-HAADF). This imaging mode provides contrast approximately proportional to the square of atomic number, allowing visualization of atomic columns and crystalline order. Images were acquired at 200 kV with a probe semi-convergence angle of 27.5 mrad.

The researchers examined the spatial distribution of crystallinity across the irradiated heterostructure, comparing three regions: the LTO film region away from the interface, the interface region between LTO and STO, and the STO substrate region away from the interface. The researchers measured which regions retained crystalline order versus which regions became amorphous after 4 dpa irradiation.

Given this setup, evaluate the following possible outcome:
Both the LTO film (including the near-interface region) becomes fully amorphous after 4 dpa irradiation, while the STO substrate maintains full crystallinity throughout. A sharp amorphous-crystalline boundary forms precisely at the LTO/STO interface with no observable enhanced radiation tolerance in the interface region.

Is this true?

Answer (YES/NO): NO